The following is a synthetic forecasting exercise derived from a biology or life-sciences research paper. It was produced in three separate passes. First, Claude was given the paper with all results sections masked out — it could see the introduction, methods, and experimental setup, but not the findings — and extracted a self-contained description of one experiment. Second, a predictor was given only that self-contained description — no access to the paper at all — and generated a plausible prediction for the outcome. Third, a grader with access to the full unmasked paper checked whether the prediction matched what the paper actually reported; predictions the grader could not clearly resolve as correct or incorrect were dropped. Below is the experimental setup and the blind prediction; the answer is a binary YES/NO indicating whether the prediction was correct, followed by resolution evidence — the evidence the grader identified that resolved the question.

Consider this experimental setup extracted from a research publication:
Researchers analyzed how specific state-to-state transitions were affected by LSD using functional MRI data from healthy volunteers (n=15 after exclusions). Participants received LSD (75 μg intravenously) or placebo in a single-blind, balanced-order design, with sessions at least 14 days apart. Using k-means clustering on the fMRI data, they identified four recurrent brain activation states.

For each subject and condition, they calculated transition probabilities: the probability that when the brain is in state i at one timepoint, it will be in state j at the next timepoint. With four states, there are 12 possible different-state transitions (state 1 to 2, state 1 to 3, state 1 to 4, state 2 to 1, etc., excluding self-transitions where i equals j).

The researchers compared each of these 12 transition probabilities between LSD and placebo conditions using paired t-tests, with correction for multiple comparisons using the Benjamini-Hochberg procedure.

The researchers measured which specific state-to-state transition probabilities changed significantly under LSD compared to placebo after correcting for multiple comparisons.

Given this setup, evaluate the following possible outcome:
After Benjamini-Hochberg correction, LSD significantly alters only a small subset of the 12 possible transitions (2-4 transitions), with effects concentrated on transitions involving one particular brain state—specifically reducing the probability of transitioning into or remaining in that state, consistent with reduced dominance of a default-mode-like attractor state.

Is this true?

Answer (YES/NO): NO